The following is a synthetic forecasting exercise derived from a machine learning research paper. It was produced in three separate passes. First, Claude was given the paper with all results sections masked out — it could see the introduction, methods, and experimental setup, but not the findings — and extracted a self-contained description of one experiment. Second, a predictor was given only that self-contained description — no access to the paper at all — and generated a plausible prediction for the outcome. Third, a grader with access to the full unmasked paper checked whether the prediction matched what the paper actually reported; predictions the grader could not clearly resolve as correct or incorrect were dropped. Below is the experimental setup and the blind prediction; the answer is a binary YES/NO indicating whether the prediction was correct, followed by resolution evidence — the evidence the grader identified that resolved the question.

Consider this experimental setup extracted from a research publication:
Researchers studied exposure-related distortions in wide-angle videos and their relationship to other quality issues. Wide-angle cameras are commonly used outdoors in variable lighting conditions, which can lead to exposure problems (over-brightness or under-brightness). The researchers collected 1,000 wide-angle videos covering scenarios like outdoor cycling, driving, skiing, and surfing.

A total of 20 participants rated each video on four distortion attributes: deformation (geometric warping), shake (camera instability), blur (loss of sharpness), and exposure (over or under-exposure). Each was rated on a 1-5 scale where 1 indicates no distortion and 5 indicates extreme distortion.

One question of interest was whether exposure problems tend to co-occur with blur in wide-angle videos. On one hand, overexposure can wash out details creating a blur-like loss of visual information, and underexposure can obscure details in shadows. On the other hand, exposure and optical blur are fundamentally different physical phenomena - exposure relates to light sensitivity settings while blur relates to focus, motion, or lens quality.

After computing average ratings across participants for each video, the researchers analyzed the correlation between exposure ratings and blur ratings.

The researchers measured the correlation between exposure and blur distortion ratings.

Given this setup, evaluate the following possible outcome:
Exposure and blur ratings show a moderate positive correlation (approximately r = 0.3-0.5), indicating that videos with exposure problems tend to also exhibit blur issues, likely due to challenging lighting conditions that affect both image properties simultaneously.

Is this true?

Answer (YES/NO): NO